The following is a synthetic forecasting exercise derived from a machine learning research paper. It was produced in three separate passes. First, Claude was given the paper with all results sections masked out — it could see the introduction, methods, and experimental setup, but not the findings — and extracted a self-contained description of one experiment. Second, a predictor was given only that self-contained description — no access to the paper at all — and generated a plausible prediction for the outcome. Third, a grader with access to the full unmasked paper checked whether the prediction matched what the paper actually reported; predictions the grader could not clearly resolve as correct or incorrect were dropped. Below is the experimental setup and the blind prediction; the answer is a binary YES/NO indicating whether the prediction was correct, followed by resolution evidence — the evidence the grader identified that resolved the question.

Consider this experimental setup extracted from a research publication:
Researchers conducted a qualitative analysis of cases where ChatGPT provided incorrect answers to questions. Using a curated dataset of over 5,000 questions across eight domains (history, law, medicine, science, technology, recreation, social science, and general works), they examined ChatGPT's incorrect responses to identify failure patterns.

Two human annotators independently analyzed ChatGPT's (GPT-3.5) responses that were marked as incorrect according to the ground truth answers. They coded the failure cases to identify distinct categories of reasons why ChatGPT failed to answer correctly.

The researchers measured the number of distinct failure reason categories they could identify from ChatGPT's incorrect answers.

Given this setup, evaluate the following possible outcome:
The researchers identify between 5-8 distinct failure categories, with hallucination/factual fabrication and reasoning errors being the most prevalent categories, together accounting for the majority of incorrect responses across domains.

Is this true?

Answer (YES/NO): NO